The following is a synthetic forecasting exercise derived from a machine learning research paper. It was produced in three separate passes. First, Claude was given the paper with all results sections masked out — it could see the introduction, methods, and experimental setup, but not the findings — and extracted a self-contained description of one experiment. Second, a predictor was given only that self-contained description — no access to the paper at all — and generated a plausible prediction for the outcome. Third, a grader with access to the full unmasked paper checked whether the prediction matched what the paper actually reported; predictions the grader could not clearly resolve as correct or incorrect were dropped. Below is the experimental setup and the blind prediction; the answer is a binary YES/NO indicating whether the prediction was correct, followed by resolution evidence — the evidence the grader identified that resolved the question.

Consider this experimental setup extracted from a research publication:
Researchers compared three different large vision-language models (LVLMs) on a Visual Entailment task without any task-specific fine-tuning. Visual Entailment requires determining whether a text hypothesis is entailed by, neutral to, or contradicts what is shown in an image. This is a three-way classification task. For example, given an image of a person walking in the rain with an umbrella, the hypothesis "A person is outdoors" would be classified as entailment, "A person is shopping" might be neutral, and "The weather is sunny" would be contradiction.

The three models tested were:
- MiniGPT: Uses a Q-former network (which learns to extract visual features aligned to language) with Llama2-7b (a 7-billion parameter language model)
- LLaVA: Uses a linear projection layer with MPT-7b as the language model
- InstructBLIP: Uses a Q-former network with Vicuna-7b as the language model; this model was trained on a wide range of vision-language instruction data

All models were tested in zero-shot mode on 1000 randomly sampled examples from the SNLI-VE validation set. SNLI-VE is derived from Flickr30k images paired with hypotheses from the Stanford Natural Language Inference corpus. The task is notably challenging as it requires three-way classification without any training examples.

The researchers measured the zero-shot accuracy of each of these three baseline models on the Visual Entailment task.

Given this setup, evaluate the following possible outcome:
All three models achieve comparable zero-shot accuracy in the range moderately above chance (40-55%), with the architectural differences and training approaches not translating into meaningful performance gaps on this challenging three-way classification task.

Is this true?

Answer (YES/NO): NO